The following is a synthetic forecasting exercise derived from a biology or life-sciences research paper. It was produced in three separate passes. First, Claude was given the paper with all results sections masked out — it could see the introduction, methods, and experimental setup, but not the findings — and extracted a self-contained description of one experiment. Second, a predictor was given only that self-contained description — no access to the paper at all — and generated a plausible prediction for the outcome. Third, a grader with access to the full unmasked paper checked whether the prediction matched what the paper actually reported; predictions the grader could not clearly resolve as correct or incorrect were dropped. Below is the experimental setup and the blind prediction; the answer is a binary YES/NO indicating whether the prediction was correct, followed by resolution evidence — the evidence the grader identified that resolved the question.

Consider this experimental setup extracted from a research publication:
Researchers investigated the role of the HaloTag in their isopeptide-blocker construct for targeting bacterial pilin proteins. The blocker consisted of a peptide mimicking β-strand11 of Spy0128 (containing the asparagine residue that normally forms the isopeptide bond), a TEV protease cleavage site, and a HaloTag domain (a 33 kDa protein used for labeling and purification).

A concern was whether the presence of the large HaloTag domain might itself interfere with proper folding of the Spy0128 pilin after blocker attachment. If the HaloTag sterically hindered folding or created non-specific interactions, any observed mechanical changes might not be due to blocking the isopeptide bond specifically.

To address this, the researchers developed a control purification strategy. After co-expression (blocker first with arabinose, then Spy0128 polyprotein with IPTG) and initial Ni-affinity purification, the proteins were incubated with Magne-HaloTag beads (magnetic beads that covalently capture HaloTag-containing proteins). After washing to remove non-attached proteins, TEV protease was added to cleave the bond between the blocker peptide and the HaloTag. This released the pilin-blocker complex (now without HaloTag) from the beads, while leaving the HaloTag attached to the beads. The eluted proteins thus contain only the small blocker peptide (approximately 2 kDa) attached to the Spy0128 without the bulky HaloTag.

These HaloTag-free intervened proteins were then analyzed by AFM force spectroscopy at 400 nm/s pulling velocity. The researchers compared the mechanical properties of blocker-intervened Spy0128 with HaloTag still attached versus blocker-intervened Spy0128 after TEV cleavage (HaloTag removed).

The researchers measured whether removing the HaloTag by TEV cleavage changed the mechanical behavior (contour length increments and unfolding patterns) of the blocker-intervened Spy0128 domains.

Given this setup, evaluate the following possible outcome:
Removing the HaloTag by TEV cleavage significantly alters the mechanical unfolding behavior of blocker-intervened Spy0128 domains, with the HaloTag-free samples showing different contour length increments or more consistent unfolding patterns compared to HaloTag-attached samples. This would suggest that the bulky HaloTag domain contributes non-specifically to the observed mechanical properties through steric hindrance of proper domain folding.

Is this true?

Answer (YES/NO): NO